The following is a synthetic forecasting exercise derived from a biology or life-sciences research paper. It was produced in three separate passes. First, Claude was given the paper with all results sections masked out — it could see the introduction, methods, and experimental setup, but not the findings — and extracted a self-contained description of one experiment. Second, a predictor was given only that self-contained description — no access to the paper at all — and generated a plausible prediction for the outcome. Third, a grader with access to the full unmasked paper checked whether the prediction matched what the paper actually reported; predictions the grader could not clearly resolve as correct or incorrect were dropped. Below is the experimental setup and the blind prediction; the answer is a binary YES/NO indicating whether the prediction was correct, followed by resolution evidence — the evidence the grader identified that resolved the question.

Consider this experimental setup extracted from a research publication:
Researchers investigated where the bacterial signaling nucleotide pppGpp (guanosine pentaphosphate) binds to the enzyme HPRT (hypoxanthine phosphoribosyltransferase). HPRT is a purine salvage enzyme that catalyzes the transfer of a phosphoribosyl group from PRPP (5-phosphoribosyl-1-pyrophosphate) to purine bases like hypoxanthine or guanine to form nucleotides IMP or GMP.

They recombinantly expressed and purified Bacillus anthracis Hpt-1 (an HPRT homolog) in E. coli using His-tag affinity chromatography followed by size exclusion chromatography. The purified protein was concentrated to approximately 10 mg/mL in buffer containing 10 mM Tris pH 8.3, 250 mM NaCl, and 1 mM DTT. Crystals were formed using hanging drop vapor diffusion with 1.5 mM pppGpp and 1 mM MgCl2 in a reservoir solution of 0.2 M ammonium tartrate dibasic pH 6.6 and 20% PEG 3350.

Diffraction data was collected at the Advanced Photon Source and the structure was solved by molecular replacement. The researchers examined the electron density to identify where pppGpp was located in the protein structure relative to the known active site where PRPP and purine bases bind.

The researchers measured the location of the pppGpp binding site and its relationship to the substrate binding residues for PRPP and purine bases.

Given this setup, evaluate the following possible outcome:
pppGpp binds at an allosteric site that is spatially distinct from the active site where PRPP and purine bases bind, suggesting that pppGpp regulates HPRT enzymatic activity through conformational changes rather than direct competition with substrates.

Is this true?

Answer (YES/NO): NO